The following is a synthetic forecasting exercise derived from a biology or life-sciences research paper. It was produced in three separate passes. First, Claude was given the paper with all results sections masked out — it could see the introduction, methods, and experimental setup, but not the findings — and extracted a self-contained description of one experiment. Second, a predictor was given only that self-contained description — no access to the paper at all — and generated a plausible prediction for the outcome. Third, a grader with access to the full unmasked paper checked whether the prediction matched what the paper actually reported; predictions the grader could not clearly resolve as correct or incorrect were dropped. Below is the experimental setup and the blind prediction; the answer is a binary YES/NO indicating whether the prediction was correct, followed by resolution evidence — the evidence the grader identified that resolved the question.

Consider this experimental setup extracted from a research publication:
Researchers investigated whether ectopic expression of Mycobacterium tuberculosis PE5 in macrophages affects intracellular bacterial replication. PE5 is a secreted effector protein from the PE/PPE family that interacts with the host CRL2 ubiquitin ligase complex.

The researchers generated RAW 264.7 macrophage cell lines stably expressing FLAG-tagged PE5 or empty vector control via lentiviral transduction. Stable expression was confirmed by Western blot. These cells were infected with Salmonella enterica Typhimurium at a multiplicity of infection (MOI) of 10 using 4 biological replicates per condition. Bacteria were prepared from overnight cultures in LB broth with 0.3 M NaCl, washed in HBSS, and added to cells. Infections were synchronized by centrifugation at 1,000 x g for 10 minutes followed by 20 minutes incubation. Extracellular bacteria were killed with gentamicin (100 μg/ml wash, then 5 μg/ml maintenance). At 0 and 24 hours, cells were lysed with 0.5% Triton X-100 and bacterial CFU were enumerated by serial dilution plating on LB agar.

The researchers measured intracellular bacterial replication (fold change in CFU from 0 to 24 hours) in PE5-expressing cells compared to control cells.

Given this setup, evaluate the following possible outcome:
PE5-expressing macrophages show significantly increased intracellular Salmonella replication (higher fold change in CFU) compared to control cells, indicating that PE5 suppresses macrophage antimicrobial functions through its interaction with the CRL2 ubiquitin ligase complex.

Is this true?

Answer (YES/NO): YES